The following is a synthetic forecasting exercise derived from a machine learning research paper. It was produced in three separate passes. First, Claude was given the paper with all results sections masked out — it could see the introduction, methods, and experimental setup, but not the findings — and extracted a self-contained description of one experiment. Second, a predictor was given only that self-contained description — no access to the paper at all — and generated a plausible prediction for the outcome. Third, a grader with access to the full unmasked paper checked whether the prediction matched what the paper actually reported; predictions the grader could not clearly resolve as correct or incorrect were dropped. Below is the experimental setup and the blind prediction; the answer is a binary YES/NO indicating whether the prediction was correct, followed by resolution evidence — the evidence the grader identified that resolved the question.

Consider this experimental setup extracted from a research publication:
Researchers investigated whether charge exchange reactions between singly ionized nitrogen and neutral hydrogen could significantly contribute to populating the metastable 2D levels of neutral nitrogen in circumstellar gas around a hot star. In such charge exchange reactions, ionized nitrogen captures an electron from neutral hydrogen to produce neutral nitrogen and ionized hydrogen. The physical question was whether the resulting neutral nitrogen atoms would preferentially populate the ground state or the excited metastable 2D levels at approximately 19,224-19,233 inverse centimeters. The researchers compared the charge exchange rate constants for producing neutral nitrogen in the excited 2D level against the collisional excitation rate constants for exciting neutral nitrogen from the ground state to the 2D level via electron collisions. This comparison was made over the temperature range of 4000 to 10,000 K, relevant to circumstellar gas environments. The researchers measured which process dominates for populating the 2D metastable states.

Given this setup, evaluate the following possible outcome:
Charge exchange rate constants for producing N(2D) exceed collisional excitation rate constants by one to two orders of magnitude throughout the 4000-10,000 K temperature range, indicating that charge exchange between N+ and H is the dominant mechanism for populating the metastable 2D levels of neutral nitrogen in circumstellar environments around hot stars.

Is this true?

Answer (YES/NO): NO